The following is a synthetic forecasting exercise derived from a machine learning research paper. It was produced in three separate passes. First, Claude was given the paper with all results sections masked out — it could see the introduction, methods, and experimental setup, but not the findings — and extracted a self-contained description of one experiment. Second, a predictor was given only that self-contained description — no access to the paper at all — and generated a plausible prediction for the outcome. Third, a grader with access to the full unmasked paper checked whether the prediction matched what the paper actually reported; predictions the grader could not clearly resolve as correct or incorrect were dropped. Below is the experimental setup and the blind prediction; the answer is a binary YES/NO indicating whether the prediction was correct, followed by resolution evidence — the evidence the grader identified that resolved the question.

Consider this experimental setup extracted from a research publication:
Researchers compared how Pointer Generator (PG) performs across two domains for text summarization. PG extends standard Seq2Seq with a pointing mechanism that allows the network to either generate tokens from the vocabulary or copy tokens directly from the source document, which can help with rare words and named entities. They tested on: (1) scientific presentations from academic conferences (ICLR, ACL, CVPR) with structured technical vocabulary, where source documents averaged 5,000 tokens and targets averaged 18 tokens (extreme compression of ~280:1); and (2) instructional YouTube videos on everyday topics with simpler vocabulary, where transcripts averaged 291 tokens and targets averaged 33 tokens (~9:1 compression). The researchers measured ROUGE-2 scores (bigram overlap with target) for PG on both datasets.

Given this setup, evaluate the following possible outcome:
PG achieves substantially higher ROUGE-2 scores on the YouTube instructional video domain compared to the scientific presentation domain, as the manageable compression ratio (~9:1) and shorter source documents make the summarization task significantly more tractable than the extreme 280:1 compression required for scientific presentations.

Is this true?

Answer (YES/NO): YES